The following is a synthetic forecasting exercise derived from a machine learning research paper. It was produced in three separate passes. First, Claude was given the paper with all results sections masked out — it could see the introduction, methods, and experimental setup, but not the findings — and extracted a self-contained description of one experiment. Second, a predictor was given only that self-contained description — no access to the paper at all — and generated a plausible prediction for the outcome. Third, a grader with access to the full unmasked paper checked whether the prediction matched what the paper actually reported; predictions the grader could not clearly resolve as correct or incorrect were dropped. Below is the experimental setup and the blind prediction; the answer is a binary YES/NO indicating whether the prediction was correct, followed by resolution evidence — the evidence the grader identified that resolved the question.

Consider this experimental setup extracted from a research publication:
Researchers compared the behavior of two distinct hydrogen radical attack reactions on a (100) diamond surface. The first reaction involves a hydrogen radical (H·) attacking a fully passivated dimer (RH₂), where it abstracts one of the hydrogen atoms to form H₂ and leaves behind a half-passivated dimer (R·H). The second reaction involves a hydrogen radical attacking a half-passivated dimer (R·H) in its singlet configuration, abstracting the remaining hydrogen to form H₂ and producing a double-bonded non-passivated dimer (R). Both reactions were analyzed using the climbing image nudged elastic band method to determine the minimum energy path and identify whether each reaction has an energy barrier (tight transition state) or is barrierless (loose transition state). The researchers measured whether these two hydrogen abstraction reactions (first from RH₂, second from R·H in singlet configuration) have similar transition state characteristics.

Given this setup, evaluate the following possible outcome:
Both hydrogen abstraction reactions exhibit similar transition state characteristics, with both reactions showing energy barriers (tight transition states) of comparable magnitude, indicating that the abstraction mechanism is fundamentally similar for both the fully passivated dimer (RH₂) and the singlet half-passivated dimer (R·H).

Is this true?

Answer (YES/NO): NO